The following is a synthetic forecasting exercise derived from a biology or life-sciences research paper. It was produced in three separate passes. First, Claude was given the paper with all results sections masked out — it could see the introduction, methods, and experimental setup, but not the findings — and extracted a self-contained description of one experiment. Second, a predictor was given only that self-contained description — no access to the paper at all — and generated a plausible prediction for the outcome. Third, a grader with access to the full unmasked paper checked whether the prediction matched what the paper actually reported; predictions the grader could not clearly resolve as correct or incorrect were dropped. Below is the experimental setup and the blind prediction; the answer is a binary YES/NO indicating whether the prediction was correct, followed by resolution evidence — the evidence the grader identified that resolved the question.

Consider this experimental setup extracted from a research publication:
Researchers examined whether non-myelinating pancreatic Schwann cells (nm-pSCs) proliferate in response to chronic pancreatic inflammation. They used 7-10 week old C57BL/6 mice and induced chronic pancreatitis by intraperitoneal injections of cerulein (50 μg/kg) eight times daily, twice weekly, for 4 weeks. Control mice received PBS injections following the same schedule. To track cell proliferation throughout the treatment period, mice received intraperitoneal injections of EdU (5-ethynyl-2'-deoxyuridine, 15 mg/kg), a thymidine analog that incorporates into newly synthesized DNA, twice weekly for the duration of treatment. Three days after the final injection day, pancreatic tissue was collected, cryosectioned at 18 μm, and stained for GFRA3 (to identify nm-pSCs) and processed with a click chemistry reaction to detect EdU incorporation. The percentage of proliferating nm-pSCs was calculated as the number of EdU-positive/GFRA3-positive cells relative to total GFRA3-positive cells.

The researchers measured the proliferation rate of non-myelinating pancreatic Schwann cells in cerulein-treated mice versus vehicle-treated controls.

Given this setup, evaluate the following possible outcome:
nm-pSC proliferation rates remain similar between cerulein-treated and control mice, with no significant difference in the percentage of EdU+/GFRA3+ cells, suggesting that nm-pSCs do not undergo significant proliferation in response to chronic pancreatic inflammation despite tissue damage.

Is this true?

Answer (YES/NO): NO